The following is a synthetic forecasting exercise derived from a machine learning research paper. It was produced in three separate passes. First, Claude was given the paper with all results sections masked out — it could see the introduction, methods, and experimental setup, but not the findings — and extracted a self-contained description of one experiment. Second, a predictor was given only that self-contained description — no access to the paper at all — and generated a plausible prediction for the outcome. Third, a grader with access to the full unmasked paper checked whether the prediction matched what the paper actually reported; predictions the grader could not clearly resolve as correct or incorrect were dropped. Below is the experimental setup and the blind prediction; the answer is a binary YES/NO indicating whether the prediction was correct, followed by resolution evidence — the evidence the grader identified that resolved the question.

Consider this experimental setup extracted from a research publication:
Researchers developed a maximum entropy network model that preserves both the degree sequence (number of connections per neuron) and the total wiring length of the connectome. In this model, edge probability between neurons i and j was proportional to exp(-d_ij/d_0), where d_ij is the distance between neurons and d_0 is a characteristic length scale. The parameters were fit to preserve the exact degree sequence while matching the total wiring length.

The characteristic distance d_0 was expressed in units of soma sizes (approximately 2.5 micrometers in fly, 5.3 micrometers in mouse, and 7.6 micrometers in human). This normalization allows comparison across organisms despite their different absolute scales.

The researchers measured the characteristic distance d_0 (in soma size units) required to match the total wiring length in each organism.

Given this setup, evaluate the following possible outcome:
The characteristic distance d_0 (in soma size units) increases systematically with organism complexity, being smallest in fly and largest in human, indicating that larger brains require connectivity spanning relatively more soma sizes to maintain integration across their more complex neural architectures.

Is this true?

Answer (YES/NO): NO